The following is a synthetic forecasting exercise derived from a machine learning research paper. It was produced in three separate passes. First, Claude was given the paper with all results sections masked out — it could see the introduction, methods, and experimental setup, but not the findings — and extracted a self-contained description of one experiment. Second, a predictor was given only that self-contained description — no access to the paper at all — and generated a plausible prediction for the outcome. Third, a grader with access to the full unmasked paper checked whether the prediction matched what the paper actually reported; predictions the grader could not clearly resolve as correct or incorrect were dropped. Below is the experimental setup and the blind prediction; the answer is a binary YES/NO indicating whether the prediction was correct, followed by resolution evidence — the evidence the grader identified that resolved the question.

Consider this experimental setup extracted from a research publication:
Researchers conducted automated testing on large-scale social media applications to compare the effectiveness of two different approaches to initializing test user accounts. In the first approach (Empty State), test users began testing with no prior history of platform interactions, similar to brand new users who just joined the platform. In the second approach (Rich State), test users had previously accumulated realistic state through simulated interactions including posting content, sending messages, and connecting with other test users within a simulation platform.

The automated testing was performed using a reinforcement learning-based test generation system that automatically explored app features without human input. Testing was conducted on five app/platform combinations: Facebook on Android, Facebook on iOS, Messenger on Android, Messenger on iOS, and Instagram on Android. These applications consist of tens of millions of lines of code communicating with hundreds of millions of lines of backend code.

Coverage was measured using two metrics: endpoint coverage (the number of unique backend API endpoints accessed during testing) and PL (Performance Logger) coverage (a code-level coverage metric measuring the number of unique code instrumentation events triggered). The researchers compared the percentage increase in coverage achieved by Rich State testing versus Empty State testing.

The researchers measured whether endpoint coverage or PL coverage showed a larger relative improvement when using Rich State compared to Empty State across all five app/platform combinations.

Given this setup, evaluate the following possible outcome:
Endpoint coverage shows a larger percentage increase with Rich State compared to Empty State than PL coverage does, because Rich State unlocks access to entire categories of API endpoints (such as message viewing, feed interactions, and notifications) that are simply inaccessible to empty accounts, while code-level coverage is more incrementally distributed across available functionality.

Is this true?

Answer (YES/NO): YES